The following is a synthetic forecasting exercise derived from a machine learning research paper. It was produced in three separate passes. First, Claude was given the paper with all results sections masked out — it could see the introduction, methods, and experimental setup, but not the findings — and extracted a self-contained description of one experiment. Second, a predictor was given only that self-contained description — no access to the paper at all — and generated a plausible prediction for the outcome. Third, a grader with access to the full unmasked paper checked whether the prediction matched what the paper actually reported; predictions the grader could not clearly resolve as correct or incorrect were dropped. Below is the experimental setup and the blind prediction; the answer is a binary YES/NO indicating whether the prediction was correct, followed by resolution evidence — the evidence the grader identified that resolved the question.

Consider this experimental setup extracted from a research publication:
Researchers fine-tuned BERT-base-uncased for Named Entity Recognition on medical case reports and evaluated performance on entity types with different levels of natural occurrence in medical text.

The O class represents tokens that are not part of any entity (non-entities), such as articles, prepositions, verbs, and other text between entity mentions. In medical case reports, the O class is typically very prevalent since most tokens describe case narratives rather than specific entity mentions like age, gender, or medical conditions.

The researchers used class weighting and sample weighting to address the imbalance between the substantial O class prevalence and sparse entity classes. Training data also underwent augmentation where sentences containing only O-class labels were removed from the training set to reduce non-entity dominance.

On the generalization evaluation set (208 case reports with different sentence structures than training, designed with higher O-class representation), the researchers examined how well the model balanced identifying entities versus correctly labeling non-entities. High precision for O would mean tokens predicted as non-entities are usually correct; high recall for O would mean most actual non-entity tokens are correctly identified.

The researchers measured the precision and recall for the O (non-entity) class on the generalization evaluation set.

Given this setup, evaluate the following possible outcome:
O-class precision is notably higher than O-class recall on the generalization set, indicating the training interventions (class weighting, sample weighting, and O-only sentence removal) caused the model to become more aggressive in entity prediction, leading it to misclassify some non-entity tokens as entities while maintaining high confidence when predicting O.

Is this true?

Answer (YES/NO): YES